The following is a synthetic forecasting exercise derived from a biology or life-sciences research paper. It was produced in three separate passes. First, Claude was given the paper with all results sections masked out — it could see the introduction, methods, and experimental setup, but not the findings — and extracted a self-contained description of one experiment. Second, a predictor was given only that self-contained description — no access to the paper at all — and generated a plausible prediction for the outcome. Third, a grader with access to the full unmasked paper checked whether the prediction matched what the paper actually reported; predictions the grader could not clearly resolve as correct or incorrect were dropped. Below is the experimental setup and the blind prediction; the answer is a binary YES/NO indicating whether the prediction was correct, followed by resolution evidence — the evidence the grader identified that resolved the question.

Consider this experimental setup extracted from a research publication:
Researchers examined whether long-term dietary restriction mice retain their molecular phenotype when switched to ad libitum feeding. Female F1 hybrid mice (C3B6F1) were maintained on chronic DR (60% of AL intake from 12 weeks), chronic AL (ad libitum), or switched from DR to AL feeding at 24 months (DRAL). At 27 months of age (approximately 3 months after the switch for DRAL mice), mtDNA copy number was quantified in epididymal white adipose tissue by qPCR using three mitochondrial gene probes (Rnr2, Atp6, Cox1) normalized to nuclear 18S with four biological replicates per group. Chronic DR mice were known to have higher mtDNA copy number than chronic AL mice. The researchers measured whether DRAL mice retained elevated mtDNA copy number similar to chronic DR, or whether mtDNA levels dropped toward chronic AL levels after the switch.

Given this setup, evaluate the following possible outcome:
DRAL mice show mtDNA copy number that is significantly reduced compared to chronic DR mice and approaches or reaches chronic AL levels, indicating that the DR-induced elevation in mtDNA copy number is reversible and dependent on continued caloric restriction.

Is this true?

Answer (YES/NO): YES